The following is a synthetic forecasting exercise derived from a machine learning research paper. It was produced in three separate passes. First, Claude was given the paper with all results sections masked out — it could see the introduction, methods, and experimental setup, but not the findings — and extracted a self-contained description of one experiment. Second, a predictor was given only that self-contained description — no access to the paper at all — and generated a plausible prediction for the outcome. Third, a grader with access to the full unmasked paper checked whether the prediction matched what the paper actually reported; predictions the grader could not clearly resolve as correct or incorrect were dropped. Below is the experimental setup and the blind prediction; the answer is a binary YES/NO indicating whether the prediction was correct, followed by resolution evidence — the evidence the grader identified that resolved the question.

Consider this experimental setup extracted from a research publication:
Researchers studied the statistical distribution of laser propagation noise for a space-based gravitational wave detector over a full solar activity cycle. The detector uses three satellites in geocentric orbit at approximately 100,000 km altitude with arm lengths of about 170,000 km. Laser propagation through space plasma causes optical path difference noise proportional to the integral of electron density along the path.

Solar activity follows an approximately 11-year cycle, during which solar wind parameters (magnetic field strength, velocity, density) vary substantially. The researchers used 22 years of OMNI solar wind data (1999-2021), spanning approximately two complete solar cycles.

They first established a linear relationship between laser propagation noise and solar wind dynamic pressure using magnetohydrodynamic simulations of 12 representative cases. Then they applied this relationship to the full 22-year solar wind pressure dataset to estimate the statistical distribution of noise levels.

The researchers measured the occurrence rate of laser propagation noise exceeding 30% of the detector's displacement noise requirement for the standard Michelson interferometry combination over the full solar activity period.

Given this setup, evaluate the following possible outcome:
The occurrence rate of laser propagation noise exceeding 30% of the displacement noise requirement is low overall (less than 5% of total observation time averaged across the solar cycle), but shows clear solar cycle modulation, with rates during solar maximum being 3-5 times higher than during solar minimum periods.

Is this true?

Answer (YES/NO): NO